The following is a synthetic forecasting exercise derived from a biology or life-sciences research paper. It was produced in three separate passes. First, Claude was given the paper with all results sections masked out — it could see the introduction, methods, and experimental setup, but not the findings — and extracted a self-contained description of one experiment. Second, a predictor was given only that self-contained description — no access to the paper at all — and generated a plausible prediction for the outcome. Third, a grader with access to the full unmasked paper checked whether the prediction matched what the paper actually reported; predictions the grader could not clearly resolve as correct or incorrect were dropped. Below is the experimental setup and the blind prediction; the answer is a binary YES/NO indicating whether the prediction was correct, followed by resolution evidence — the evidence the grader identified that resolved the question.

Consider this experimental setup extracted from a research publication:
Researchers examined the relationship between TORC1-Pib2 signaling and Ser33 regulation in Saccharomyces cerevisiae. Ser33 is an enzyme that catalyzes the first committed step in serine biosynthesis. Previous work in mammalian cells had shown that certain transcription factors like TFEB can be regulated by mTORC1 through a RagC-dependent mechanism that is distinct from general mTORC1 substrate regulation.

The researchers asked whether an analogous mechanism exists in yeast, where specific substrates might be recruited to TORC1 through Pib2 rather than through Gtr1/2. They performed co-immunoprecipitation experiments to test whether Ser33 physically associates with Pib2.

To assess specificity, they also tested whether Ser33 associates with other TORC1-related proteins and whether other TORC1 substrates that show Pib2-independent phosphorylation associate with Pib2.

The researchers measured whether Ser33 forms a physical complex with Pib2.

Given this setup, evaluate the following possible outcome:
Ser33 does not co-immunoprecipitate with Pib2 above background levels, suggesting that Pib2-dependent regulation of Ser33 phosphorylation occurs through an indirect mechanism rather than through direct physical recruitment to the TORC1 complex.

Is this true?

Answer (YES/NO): NO